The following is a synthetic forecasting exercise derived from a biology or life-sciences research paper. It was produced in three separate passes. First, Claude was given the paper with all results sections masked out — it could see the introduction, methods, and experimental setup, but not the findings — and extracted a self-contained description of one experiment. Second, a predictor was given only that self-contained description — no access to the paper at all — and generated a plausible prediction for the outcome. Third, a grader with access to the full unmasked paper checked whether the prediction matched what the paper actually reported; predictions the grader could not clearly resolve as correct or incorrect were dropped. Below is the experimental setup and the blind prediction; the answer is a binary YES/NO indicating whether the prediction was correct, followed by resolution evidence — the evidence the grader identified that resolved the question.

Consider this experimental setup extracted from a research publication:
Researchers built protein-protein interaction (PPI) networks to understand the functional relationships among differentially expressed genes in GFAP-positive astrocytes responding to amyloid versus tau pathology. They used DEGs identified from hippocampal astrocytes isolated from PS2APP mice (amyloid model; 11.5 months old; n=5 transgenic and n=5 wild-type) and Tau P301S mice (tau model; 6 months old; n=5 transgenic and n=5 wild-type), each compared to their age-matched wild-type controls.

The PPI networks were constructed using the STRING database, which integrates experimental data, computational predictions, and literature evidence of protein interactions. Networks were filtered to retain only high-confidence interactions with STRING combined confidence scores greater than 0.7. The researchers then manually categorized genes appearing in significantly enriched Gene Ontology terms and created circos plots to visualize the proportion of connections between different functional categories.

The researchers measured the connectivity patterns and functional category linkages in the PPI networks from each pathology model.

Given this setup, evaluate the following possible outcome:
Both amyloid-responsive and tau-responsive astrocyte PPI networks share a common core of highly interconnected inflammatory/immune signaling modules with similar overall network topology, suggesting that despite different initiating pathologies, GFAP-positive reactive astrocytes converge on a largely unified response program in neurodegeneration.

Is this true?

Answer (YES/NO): NO